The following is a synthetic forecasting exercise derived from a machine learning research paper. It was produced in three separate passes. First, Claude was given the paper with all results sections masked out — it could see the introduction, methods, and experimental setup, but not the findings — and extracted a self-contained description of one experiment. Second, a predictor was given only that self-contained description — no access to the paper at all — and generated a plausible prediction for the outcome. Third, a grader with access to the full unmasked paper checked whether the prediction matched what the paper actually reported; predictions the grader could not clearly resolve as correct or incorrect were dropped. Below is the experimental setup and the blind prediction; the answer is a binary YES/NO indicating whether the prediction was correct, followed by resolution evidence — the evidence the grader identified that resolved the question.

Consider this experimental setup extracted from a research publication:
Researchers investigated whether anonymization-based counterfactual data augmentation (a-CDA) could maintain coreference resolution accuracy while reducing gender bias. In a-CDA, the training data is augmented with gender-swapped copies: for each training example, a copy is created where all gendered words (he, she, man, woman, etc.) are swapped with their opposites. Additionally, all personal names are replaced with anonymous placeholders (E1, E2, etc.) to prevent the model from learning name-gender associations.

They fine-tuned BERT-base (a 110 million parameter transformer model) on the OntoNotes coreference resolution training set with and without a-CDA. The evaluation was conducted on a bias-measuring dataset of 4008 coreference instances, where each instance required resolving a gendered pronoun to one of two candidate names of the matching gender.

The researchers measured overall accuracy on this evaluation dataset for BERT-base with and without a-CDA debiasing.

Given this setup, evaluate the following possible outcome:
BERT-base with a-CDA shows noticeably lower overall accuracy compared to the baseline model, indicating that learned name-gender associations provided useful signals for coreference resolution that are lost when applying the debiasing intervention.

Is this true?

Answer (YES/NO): NO